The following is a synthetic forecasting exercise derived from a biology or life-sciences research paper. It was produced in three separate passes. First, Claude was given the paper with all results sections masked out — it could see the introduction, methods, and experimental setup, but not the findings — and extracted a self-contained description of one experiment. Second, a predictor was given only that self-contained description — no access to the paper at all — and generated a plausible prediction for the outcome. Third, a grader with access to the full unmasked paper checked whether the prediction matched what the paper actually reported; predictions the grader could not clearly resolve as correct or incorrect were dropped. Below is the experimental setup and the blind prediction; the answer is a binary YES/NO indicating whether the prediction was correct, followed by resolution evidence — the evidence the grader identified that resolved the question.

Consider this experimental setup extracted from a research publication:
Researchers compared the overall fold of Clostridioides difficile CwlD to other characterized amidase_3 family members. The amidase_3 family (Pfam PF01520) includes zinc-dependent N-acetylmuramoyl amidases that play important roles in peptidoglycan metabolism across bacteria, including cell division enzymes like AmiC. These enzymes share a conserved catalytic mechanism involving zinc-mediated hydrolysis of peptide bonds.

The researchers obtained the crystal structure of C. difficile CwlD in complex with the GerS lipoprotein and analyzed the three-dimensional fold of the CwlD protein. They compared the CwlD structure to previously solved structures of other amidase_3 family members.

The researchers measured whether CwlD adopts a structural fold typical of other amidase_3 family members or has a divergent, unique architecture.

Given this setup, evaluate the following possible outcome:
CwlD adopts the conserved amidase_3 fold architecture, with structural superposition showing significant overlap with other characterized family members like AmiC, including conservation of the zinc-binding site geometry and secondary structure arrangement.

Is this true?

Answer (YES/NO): YES